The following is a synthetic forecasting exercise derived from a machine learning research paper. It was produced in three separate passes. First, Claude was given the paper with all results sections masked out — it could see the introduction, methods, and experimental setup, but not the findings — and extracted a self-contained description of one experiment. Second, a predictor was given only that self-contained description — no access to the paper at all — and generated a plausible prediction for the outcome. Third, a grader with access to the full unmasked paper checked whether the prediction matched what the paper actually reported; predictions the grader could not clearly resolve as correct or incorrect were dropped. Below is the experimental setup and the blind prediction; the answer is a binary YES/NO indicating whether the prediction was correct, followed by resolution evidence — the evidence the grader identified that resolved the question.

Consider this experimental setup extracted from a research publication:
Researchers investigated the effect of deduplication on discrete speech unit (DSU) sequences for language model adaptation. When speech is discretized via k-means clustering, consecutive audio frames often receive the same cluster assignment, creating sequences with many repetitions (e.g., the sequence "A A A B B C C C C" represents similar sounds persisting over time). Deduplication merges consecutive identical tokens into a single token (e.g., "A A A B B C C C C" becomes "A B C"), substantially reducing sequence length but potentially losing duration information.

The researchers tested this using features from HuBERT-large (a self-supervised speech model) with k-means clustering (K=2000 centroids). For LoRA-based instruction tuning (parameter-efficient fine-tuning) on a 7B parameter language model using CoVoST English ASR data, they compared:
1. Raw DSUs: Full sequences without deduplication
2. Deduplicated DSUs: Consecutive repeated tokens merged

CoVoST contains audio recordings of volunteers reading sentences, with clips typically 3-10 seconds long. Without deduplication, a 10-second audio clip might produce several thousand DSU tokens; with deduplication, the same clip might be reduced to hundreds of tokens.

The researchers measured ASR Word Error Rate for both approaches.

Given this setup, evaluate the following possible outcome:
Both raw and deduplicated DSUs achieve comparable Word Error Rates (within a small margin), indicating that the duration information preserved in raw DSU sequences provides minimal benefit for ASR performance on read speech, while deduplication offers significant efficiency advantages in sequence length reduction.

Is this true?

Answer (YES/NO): YES